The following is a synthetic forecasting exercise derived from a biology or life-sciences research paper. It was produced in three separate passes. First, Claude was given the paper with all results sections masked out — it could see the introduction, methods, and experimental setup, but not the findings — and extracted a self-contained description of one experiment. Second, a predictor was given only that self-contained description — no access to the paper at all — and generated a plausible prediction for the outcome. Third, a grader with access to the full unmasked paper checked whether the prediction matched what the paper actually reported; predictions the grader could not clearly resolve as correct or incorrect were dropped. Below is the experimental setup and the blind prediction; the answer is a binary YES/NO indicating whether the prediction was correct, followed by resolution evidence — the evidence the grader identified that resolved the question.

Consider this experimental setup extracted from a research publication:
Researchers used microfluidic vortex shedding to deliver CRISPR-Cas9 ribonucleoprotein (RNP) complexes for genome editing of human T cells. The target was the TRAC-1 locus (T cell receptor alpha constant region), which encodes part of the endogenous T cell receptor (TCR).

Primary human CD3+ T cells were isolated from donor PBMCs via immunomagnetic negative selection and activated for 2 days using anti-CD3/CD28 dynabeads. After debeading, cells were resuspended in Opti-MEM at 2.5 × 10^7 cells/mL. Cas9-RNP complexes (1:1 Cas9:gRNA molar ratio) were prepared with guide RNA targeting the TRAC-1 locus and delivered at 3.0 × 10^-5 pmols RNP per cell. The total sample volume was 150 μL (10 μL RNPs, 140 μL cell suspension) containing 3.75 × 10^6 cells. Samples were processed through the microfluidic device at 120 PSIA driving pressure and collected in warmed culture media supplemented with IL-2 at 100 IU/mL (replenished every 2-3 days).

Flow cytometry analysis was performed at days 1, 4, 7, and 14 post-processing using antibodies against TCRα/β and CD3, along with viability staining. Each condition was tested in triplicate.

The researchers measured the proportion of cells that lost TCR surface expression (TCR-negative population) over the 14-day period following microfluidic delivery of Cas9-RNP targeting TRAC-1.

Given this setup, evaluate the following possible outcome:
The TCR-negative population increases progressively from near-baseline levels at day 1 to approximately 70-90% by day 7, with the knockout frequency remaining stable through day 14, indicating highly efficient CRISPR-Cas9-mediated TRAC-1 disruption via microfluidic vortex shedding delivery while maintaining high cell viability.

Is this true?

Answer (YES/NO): NO